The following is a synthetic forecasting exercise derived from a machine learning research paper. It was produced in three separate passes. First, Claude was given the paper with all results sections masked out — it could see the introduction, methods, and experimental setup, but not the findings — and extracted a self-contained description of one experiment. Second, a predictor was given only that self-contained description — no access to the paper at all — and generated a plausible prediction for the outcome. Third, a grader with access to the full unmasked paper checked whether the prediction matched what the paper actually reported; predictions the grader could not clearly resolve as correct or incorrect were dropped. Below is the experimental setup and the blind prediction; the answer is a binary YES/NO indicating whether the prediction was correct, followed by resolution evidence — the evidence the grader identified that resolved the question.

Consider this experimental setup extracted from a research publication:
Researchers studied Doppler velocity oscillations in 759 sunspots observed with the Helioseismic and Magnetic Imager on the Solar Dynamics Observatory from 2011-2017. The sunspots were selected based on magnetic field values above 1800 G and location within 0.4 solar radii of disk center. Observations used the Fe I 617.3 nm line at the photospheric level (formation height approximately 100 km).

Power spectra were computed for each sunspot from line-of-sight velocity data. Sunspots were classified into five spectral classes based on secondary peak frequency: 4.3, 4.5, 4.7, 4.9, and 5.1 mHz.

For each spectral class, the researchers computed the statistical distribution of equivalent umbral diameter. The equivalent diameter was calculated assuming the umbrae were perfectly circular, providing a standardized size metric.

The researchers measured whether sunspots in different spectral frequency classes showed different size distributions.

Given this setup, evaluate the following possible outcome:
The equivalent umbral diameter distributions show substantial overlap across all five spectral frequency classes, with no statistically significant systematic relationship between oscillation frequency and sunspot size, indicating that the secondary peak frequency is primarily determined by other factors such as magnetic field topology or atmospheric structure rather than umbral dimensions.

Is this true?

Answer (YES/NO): YES